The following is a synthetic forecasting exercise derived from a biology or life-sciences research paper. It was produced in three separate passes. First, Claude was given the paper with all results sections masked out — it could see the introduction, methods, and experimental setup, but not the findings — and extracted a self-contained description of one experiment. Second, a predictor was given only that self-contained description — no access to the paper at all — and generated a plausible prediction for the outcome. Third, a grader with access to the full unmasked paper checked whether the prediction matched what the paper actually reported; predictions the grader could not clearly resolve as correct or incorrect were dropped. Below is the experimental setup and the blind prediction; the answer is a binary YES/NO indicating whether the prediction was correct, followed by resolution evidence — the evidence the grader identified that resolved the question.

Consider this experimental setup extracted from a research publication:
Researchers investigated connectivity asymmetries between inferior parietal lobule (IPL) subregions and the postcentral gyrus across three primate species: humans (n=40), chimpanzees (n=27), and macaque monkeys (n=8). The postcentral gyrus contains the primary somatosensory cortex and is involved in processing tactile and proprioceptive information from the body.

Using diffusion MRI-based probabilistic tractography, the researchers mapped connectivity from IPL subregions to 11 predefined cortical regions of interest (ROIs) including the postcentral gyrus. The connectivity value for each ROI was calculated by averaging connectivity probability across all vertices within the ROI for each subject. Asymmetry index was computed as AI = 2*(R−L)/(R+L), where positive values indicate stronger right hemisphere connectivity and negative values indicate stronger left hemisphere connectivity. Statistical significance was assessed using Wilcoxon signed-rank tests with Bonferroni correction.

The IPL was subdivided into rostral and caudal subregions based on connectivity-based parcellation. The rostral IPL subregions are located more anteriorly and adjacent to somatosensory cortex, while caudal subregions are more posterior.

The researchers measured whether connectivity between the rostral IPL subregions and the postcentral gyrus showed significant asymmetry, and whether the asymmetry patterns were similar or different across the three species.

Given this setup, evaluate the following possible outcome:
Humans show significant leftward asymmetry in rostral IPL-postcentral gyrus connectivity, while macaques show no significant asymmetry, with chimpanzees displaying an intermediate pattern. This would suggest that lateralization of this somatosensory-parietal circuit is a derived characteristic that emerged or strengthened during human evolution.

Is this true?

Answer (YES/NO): NO